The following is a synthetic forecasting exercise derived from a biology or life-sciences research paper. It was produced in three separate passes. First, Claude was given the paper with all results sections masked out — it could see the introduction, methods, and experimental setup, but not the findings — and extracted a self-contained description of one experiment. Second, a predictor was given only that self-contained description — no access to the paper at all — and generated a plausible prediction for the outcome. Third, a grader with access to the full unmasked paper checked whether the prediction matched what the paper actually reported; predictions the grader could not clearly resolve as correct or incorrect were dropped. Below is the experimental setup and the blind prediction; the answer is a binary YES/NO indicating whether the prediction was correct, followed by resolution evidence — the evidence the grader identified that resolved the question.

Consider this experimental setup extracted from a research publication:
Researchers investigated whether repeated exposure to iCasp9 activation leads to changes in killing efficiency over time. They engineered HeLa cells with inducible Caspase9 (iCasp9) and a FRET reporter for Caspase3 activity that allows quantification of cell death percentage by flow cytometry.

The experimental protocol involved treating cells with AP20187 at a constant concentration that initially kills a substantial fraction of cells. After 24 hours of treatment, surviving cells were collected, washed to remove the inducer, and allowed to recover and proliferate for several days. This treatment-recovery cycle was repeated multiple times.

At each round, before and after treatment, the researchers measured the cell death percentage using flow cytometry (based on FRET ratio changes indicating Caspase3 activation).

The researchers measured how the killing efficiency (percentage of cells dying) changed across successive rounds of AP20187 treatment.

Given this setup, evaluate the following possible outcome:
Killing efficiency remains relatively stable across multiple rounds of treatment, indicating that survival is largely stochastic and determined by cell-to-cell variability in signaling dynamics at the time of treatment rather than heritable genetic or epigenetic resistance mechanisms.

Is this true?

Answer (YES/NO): NO